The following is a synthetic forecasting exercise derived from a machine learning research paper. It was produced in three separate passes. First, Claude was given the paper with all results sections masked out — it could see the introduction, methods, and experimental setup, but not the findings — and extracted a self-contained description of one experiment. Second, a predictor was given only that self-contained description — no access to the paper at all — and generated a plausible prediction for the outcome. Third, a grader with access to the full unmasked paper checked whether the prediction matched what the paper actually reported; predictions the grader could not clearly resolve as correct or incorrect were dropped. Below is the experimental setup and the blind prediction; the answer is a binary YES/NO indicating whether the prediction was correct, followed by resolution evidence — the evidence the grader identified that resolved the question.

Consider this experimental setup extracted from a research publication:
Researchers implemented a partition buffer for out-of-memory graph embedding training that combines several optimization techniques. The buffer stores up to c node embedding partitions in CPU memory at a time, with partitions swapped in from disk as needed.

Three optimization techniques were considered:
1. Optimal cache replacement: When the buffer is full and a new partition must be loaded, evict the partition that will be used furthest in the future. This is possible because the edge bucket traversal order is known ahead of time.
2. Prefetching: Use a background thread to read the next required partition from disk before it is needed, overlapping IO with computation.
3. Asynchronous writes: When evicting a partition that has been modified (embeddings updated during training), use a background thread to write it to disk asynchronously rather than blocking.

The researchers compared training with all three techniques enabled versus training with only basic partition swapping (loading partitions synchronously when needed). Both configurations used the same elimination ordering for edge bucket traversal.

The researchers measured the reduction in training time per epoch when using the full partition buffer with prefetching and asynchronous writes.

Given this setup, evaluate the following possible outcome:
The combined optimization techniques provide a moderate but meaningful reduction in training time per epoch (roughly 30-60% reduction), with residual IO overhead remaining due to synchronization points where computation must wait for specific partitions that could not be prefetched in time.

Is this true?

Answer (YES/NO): YES